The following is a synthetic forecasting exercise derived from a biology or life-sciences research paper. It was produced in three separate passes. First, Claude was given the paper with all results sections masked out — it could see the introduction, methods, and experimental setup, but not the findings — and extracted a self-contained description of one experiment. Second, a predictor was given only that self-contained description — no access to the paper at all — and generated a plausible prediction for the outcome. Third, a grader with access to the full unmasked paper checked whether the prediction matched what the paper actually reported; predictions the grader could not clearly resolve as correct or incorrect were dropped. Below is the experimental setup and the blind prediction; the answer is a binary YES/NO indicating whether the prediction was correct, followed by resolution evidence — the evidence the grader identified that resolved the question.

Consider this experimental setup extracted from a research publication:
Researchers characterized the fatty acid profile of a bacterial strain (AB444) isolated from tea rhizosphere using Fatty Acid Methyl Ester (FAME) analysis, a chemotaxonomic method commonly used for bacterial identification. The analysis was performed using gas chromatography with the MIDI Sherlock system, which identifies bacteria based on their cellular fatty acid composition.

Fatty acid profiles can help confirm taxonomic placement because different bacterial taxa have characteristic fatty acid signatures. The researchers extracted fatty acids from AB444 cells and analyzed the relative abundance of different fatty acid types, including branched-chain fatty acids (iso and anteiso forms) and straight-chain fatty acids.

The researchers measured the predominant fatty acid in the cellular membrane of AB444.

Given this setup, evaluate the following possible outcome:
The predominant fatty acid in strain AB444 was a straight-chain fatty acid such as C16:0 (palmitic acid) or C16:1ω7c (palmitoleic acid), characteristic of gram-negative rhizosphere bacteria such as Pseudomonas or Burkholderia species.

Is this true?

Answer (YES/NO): NO